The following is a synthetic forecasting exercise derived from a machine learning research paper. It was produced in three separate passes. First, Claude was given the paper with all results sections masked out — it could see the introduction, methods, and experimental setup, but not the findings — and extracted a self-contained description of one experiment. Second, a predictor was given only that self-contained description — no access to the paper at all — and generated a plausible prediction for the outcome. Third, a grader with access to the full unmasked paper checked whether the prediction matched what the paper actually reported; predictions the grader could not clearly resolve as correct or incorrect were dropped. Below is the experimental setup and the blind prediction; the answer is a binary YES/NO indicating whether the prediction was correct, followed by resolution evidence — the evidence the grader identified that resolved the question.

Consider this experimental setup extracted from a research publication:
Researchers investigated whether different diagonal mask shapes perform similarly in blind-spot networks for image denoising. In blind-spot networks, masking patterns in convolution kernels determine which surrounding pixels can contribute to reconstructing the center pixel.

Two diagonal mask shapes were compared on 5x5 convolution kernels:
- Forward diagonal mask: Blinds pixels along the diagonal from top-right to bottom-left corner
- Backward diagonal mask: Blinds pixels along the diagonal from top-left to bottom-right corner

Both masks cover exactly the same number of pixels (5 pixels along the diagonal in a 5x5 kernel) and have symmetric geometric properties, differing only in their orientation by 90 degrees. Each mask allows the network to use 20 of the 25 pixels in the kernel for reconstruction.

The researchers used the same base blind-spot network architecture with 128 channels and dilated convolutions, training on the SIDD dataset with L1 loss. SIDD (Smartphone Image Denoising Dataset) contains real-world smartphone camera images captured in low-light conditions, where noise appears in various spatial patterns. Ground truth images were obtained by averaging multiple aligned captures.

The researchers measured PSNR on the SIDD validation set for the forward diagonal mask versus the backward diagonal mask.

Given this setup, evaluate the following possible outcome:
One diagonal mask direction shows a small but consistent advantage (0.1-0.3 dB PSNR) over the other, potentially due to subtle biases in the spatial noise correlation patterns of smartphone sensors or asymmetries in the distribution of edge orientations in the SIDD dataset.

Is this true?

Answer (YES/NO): YES